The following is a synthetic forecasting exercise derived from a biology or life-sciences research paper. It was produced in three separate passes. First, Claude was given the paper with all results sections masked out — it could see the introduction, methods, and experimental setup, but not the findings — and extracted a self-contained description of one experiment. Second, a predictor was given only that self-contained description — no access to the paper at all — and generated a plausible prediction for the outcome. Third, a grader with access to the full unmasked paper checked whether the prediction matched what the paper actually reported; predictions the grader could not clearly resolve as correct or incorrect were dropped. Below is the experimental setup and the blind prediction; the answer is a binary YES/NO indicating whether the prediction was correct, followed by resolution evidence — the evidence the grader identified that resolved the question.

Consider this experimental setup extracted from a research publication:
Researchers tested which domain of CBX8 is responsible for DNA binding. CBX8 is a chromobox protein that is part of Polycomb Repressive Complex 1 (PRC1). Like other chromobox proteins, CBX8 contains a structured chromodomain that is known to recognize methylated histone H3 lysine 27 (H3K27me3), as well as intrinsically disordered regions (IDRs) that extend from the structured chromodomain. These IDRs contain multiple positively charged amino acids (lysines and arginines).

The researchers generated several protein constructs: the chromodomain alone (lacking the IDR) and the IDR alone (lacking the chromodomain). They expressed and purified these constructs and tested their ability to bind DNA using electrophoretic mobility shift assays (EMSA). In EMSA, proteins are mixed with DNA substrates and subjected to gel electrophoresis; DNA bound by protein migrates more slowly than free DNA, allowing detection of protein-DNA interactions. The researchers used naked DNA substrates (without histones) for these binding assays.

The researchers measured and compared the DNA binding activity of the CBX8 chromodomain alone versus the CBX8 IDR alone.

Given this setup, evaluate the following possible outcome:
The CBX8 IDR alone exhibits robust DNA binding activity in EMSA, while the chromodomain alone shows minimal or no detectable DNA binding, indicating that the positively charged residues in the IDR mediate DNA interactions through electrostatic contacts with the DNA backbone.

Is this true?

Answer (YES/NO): NO